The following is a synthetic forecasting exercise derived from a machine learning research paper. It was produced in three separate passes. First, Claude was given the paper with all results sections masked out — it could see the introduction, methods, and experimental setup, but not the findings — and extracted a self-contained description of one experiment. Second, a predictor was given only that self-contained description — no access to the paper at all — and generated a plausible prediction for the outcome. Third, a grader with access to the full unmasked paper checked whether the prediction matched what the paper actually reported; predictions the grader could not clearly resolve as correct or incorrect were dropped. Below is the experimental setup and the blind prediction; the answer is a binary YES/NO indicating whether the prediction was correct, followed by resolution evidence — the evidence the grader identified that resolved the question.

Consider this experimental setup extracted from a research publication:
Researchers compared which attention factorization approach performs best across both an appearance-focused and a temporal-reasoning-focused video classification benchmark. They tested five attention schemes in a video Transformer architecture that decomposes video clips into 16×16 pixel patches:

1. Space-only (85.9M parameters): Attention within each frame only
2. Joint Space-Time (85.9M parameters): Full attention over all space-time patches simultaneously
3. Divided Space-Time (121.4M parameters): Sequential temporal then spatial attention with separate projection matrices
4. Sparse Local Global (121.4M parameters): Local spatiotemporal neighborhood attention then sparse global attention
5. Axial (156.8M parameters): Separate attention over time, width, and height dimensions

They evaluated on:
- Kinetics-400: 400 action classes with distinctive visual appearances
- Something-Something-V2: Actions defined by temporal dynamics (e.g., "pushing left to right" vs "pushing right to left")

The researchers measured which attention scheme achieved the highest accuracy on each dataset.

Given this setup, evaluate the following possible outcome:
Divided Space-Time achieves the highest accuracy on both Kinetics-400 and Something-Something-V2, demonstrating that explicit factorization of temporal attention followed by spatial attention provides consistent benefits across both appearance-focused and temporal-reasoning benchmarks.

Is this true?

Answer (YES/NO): YES